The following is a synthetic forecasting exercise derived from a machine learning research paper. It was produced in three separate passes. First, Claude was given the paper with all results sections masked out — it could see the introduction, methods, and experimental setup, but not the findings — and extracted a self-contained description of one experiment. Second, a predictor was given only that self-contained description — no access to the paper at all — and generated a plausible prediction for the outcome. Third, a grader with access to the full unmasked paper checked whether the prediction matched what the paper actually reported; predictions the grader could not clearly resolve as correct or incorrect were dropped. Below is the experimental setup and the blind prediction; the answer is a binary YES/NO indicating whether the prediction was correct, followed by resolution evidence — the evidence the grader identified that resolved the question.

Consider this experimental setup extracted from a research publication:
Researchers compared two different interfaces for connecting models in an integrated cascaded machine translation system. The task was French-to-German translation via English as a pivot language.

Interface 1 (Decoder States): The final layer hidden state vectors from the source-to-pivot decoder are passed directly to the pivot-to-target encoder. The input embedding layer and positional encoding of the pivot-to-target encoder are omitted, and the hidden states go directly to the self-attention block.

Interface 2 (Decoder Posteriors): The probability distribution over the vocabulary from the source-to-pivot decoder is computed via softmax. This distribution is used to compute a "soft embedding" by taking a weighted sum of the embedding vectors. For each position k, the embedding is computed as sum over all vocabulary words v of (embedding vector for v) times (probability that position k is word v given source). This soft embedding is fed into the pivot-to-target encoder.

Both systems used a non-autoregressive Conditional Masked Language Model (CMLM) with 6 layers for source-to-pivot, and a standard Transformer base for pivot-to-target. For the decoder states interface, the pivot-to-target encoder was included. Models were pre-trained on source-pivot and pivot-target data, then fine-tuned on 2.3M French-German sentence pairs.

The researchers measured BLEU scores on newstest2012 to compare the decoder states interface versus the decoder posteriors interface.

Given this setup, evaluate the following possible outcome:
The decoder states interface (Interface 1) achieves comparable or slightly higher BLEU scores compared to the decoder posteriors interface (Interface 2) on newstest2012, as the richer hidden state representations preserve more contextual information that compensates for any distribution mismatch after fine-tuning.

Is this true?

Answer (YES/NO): YES